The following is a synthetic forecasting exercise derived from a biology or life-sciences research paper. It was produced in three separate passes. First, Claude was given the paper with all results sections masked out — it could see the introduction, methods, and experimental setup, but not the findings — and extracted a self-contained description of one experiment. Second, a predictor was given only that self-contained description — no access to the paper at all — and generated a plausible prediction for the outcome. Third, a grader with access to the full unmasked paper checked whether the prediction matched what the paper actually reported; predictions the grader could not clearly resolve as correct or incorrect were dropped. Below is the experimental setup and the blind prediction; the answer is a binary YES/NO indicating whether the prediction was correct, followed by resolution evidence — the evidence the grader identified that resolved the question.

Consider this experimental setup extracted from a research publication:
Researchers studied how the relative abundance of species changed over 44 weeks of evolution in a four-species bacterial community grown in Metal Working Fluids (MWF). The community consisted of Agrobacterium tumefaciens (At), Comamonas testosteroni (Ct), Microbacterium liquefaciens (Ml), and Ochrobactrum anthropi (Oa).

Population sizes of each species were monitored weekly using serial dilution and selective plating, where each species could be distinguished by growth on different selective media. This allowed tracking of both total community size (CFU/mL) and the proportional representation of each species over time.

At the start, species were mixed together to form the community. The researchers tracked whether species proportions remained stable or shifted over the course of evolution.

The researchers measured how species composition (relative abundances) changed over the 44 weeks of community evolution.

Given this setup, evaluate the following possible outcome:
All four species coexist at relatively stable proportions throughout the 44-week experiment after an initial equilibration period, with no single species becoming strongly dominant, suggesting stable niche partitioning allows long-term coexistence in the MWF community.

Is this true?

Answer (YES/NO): NO